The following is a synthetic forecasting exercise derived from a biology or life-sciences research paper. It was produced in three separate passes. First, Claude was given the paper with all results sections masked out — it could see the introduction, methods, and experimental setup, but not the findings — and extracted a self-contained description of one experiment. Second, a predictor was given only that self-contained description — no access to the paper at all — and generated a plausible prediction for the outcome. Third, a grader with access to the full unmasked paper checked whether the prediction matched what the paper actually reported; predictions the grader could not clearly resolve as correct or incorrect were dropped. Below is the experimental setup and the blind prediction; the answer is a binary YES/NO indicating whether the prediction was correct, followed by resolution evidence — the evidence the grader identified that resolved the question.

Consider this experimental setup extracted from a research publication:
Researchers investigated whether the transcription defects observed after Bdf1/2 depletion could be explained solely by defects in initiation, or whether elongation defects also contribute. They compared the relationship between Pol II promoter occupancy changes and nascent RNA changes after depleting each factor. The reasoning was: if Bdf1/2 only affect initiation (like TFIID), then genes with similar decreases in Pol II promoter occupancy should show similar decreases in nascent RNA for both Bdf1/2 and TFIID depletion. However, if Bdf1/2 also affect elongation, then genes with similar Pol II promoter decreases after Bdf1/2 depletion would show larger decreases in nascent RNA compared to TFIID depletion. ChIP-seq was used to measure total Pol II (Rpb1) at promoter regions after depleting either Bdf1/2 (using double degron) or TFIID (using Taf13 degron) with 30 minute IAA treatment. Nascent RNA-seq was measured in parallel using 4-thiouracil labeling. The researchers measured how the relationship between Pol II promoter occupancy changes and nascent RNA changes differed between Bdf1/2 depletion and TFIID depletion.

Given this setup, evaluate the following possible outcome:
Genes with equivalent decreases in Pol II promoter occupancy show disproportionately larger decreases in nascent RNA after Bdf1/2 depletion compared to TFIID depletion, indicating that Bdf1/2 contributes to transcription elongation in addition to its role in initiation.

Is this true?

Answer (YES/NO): YES